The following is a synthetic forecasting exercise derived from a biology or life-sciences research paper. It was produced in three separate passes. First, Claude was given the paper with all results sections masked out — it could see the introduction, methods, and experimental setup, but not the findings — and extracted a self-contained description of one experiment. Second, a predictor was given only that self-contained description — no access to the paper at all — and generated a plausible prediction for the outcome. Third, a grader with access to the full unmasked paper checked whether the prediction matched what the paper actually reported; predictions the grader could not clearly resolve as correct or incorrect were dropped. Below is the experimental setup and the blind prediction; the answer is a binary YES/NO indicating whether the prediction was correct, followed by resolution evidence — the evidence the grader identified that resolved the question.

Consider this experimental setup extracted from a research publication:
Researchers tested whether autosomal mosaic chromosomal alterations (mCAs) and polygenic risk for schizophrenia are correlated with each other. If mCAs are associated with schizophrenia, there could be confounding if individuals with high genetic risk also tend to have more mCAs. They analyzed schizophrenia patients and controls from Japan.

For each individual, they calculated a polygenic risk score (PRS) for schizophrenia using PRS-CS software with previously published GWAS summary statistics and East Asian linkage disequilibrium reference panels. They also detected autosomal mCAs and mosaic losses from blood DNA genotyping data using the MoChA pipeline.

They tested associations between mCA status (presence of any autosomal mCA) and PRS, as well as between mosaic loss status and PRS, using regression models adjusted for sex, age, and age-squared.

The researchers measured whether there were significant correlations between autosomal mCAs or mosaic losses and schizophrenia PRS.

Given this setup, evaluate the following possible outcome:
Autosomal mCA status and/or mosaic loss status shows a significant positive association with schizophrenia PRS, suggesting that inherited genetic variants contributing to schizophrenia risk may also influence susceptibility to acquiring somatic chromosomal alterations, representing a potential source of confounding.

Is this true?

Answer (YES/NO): NO